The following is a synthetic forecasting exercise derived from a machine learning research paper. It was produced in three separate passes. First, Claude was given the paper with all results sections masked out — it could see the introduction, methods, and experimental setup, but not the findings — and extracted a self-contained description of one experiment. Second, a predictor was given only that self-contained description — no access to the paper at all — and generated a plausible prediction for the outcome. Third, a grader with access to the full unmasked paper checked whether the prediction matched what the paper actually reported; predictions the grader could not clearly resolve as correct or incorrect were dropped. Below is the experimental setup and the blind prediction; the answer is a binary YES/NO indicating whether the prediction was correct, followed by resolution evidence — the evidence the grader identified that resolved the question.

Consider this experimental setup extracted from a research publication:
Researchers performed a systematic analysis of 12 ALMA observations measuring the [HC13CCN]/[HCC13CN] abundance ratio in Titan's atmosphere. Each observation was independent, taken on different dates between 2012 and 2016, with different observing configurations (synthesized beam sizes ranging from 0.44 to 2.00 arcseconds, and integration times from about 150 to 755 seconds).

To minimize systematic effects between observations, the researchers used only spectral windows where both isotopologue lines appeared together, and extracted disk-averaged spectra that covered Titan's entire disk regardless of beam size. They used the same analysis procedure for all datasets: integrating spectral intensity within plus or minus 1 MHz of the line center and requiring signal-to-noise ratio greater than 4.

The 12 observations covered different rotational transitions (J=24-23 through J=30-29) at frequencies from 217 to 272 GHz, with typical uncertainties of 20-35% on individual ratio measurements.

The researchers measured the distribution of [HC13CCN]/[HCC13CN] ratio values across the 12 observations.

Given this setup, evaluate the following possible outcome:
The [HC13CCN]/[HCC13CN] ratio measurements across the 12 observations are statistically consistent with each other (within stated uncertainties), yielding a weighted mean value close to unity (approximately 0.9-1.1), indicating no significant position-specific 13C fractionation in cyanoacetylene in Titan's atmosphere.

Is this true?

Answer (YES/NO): YES